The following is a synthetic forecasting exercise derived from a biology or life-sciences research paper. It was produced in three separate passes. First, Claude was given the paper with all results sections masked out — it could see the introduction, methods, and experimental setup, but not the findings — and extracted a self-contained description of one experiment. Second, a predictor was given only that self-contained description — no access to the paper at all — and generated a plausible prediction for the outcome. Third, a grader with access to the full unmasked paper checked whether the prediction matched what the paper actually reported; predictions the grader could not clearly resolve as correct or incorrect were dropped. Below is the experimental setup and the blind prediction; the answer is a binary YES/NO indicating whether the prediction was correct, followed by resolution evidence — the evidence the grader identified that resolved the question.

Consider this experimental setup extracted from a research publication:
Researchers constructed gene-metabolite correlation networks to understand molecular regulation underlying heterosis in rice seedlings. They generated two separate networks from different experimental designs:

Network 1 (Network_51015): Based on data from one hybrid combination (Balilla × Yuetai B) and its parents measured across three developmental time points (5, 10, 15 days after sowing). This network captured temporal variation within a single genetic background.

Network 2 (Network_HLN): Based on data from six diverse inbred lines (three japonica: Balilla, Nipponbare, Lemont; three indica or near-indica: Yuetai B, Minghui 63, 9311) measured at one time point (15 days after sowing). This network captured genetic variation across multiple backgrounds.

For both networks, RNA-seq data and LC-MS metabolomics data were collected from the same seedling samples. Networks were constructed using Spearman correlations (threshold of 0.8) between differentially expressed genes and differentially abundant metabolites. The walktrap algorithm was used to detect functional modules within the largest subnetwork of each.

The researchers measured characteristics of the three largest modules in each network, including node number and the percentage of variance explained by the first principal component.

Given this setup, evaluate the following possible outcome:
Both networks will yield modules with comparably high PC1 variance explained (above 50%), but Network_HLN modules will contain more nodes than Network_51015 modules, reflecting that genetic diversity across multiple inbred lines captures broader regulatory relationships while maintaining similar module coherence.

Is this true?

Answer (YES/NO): NO